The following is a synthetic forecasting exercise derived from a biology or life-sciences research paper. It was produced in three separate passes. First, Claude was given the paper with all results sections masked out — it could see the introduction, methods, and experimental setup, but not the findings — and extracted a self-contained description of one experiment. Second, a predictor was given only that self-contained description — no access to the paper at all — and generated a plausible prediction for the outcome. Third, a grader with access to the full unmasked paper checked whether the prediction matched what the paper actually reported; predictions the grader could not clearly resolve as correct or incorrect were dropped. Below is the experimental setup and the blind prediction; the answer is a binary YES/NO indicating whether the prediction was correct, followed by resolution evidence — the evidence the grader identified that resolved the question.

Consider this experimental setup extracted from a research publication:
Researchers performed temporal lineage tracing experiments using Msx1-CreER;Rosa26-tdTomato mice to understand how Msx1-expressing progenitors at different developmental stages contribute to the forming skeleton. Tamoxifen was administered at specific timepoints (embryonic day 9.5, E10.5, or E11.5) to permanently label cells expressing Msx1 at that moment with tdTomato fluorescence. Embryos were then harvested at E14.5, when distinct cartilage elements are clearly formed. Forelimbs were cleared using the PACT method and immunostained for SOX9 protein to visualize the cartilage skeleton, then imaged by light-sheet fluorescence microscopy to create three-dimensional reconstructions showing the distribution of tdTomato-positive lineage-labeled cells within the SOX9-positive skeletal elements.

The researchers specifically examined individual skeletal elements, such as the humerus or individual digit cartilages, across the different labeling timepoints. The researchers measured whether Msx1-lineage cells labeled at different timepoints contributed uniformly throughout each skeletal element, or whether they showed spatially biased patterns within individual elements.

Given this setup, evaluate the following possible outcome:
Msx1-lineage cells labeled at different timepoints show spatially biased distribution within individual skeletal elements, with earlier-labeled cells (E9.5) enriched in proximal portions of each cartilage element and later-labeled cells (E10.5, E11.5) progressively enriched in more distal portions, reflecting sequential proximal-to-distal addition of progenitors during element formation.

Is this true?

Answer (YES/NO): NO